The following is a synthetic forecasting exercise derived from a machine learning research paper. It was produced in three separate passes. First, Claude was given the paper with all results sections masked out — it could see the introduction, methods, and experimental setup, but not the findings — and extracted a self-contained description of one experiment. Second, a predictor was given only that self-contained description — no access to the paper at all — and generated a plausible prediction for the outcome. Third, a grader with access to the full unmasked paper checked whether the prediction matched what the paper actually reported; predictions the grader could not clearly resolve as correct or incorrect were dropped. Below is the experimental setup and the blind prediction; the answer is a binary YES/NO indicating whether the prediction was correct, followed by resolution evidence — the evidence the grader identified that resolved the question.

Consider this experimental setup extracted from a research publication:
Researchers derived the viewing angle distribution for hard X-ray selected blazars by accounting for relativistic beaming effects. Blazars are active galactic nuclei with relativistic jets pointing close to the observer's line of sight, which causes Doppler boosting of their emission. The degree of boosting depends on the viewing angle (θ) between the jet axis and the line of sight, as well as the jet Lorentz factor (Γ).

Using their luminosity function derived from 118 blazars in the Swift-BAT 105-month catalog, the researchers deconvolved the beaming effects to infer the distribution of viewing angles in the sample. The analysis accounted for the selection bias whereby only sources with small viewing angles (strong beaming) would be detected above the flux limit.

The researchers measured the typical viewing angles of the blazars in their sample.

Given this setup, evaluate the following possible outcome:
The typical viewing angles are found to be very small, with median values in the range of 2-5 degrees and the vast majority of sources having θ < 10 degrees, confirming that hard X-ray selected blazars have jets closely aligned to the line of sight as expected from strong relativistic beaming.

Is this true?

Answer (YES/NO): YES